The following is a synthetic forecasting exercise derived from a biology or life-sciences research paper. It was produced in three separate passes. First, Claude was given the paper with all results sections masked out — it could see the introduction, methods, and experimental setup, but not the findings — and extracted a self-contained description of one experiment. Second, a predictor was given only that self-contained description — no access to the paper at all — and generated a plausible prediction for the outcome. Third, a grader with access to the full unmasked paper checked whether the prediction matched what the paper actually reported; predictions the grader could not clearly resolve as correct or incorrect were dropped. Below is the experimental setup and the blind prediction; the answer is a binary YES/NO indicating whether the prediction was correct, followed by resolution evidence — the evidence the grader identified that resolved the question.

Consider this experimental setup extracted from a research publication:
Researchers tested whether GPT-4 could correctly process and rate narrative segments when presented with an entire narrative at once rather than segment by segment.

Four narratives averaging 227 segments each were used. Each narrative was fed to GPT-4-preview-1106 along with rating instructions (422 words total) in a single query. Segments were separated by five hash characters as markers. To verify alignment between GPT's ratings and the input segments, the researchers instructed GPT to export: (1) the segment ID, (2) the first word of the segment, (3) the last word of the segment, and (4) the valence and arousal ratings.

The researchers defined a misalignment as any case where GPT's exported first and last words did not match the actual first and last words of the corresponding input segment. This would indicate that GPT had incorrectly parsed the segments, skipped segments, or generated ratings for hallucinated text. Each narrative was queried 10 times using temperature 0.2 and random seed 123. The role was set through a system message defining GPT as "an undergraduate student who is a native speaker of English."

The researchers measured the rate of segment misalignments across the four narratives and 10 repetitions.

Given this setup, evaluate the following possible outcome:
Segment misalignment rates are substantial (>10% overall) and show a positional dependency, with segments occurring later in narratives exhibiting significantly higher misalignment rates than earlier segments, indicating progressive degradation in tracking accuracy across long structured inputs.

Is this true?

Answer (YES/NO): NO